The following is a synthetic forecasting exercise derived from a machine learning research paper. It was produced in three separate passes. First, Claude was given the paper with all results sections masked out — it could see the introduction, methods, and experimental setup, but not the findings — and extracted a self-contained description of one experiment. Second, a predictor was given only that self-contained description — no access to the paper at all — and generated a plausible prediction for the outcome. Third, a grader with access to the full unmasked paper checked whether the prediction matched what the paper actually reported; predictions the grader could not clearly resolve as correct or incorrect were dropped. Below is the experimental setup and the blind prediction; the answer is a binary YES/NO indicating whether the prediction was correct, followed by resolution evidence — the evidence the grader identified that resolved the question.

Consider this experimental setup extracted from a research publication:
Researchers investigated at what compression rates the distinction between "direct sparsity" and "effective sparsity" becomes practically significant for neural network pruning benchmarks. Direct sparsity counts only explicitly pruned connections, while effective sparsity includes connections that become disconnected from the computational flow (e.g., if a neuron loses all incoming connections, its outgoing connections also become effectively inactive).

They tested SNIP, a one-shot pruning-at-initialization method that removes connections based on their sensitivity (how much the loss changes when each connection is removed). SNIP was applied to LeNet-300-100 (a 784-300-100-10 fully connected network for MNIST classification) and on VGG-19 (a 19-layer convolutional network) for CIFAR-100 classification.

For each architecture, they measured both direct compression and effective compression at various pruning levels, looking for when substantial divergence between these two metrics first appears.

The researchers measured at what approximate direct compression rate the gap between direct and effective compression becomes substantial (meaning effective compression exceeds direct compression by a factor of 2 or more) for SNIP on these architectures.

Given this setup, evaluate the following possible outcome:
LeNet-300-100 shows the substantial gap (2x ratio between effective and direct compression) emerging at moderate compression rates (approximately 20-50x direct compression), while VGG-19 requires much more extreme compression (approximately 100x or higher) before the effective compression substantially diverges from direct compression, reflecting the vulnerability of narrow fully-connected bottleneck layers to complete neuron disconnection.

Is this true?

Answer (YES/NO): NO